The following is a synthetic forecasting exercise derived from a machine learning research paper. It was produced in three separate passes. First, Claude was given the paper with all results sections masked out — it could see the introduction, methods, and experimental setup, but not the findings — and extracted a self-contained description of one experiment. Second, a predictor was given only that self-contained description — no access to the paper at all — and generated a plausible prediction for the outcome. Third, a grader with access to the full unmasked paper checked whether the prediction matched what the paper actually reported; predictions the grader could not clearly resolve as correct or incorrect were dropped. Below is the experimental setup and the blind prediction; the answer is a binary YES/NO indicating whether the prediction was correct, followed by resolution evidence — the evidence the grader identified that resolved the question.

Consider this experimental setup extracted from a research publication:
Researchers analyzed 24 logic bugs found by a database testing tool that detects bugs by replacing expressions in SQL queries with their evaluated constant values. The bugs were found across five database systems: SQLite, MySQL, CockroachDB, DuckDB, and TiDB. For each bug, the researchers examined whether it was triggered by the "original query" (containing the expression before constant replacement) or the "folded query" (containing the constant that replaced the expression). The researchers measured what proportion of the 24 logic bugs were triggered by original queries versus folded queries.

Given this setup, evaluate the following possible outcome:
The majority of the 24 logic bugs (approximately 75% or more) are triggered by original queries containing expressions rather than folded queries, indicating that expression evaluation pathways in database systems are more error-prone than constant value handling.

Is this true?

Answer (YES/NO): NO